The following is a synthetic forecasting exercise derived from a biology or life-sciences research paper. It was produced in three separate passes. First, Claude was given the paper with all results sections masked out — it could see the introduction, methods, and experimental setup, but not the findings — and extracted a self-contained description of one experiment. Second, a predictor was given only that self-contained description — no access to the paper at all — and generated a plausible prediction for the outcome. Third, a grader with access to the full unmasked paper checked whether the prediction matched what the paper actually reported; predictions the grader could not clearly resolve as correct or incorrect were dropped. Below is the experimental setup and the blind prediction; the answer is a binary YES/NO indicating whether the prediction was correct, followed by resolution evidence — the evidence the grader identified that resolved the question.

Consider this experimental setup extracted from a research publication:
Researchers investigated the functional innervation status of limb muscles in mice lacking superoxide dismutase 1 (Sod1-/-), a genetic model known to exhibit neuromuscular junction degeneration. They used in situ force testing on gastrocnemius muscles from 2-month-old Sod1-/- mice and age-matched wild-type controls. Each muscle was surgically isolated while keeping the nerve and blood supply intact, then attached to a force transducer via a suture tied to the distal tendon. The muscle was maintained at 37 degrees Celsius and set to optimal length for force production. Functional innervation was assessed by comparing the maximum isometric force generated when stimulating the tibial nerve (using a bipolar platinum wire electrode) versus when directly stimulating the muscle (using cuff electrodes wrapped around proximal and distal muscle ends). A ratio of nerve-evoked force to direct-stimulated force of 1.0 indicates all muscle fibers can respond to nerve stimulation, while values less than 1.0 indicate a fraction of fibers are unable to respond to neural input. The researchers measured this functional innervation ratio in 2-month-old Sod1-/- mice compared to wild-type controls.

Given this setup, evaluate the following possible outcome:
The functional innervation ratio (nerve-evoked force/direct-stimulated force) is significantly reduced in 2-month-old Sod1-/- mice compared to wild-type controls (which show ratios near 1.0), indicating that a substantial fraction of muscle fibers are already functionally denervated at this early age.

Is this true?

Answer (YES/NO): YES